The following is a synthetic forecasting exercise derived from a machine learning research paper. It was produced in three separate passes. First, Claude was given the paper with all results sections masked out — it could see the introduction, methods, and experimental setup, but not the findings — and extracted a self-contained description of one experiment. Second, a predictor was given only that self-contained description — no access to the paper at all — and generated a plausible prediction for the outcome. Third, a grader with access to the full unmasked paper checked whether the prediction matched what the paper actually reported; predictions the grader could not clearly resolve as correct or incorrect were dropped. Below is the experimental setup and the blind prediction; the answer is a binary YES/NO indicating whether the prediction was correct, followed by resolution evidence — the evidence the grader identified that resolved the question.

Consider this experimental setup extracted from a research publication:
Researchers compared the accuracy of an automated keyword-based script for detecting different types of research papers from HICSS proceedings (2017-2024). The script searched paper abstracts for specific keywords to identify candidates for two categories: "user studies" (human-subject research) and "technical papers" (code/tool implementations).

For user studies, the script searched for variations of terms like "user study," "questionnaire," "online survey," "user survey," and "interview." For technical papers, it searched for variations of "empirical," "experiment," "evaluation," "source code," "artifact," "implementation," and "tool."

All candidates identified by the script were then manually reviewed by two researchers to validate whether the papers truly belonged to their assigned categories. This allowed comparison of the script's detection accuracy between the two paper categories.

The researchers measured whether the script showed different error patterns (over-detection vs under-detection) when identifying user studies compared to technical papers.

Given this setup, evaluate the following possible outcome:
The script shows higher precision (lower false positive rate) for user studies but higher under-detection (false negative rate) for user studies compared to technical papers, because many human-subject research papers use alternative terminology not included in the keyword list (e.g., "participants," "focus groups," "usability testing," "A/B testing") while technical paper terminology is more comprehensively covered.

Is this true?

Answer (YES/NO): YES